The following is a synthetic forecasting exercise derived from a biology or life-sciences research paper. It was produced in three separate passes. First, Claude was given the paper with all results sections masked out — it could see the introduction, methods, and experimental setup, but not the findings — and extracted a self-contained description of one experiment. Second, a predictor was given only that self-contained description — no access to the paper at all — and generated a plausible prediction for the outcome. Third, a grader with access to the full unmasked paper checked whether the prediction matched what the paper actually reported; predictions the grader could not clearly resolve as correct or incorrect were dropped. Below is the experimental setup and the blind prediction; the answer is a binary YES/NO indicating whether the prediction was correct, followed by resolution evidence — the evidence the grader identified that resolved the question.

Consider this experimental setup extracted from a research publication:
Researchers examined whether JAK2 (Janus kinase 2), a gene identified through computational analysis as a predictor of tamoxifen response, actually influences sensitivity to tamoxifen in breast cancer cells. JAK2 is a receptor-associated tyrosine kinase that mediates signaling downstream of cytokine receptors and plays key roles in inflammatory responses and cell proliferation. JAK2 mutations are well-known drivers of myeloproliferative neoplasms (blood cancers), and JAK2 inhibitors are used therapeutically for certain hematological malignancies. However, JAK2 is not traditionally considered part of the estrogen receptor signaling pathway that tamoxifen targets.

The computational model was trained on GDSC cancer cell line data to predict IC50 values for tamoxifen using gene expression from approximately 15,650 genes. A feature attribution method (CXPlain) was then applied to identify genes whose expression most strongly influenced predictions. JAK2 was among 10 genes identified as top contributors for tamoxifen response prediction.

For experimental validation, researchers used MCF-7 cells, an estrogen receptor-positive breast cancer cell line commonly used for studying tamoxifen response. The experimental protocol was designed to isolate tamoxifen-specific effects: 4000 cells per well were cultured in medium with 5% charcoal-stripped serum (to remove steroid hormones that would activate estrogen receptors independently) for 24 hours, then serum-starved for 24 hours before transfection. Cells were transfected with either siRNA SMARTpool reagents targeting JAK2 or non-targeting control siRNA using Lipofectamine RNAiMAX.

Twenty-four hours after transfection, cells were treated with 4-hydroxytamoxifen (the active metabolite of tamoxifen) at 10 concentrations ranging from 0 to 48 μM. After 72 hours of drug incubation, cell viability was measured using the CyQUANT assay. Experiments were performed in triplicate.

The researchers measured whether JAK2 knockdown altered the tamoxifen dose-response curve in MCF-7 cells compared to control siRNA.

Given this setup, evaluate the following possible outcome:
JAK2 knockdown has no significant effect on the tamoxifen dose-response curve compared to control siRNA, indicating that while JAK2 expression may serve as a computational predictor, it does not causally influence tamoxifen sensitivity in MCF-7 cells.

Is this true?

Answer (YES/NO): NO